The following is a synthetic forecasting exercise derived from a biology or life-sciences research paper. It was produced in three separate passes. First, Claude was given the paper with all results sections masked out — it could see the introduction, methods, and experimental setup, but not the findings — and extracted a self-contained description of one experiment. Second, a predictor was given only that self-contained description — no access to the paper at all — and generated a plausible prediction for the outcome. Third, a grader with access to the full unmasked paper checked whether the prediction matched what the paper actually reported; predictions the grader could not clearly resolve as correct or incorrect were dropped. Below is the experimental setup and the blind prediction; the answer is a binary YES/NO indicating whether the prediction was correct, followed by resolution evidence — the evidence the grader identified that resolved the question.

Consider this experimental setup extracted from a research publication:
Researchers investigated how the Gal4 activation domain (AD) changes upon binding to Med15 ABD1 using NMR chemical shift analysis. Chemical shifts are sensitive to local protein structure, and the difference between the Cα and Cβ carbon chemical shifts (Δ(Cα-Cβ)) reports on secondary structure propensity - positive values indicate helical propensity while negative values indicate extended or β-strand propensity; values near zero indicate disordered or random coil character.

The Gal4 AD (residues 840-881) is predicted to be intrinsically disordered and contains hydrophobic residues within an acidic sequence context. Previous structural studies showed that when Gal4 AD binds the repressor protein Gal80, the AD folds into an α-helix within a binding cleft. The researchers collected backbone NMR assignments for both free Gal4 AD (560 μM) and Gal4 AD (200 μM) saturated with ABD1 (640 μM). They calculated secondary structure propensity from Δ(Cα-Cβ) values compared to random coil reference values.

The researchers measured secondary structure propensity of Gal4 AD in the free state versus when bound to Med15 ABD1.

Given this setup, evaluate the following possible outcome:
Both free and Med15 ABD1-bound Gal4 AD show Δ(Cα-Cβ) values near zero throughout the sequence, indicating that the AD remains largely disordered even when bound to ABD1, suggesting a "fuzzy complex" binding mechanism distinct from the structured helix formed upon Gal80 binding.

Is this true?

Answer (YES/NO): NO